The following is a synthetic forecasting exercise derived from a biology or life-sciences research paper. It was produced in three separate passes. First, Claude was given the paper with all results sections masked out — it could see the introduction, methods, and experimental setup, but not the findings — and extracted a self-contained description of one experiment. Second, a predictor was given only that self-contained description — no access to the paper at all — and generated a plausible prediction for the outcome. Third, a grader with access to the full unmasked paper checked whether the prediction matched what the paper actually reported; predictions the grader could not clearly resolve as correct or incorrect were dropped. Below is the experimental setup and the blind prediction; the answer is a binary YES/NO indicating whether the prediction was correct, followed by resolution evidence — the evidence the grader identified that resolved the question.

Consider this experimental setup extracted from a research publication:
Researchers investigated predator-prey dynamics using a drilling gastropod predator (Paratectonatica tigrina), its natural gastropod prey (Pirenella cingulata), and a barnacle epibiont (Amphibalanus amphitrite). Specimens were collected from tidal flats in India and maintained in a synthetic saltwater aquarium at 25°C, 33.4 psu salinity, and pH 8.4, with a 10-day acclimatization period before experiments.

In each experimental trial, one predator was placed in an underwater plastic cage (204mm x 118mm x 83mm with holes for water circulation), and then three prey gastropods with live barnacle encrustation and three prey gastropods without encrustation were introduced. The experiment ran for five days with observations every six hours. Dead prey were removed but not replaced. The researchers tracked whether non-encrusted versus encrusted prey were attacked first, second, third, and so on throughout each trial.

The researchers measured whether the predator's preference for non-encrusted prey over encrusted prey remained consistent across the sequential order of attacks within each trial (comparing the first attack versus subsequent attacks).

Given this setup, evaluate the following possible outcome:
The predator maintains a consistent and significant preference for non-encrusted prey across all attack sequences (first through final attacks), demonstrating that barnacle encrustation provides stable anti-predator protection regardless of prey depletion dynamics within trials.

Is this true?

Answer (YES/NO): NO